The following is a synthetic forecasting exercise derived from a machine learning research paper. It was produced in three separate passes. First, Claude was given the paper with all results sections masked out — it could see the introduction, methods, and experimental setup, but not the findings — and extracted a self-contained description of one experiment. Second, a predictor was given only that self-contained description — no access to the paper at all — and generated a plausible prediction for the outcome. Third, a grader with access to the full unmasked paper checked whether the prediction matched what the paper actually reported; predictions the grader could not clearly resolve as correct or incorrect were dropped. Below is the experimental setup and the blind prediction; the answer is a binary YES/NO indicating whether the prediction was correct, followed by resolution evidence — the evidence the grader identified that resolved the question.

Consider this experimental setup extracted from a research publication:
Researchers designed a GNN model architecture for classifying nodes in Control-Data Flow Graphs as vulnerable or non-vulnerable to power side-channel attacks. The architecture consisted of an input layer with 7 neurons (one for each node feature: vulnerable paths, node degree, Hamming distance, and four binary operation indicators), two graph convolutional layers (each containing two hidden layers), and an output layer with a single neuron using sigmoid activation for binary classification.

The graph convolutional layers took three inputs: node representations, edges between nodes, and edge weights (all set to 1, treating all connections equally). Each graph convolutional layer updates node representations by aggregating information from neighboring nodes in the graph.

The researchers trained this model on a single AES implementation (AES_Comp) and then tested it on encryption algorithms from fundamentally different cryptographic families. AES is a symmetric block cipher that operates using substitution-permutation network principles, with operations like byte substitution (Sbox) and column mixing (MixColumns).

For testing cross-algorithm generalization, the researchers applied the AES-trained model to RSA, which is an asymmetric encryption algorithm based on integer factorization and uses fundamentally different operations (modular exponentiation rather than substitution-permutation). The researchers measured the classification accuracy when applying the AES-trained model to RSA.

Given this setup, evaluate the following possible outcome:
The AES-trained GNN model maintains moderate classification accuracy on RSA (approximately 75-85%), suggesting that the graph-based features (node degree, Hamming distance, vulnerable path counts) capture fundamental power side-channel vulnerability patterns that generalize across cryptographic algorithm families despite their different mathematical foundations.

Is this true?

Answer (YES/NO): NO